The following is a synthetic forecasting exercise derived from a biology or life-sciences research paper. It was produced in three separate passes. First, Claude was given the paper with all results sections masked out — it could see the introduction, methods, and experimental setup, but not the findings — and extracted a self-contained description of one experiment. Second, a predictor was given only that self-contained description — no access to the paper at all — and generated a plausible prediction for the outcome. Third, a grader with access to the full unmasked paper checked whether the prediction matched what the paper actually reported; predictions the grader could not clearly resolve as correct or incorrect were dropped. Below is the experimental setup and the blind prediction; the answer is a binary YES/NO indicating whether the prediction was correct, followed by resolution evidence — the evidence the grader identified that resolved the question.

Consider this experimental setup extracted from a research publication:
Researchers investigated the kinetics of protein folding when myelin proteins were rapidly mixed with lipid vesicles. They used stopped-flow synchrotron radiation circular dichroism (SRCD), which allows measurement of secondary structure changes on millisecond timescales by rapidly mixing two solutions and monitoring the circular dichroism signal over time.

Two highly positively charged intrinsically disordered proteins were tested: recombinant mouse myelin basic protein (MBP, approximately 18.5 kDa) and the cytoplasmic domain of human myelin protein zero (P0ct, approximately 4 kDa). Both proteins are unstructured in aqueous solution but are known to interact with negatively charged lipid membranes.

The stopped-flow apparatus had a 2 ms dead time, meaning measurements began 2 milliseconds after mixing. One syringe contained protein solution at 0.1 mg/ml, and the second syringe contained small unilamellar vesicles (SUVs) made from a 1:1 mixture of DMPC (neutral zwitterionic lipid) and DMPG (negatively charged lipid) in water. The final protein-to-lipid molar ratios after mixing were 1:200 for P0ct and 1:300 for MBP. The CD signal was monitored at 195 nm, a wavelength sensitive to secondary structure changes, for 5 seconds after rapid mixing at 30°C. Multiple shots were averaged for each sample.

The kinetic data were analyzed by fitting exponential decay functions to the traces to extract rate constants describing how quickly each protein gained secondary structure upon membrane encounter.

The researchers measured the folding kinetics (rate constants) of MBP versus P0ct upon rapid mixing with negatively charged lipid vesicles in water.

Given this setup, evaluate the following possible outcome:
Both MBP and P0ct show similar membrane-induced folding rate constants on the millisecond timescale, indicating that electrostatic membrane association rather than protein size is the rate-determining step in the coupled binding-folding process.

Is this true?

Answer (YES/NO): NO